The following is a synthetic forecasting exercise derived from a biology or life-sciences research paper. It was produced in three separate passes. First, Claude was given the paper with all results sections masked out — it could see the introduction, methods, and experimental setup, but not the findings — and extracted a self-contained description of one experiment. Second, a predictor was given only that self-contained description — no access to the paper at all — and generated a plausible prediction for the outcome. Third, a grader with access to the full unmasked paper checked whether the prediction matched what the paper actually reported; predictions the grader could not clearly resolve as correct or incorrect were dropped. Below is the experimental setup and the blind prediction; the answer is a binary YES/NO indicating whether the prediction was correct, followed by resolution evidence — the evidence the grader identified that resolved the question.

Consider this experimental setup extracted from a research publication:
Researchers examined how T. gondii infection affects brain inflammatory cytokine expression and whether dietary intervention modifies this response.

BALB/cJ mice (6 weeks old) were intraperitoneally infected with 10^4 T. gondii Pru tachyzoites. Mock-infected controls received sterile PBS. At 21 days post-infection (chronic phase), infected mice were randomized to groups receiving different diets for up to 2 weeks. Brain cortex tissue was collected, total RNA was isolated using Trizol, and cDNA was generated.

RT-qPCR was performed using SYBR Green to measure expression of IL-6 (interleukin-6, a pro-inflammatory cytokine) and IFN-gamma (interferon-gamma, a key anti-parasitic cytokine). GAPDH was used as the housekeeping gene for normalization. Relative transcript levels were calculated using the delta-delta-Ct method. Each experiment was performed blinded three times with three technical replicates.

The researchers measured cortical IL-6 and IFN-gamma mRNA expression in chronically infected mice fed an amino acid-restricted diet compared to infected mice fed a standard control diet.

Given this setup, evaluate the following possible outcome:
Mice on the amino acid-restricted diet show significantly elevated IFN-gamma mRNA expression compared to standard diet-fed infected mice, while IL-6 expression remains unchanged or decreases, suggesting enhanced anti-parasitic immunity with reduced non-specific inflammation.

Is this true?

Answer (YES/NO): NO